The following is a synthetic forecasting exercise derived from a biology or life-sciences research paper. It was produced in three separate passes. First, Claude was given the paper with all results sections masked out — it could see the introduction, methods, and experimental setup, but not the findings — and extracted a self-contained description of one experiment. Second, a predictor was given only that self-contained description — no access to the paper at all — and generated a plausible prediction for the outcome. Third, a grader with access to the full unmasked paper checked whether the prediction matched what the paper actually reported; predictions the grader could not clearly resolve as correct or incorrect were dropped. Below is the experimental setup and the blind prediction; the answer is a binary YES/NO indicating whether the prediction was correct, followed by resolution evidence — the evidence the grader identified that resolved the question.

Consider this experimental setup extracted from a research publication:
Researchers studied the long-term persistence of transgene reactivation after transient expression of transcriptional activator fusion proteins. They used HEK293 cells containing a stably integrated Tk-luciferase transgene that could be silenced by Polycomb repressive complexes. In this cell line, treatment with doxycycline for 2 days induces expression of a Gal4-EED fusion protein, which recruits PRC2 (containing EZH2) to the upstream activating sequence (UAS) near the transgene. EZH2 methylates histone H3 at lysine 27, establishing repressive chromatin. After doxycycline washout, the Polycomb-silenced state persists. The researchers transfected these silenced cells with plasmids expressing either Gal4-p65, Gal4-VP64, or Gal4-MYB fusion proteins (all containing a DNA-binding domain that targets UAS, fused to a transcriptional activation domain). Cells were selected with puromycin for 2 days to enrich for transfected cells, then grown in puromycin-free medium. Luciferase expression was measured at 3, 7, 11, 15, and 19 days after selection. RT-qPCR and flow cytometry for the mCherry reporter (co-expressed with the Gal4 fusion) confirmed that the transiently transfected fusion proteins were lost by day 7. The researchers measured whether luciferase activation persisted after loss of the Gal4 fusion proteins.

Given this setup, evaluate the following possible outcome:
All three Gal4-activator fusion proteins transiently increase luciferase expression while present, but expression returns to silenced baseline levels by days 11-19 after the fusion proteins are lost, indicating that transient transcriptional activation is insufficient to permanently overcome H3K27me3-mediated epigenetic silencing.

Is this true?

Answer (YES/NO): NO